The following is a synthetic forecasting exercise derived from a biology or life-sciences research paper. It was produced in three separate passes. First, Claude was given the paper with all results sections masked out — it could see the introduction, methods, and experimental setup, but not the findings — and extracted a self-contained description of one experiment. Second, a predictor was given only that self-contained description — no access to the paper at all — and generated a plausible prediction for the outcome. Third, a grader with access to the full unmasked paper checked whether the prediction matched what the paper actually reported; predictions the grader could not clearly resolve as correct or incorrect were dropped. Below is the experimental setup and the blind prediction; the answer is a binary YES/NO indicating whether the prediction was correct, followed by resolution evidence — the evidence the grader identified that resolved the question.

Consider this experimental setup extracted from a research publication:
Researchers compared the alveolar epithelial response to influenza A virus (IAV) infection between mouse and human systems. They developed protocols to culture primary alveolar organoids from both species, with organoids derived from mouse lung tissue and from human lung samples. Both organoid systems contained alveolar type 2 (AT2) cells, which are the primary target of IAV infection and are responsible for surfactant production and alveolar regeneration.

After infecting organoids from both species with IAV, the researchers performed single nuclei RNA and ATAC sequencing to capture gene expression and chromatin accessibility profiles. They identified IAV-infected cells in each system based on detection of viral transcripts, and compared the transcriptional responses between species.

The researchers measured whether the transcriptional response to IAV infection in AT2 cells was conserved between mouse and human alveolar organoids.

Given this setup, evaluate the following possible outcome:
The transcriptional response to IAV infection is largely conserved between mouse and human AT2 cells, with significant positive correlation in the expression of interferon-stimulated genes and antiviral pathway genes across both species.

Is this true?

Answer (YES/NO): NO